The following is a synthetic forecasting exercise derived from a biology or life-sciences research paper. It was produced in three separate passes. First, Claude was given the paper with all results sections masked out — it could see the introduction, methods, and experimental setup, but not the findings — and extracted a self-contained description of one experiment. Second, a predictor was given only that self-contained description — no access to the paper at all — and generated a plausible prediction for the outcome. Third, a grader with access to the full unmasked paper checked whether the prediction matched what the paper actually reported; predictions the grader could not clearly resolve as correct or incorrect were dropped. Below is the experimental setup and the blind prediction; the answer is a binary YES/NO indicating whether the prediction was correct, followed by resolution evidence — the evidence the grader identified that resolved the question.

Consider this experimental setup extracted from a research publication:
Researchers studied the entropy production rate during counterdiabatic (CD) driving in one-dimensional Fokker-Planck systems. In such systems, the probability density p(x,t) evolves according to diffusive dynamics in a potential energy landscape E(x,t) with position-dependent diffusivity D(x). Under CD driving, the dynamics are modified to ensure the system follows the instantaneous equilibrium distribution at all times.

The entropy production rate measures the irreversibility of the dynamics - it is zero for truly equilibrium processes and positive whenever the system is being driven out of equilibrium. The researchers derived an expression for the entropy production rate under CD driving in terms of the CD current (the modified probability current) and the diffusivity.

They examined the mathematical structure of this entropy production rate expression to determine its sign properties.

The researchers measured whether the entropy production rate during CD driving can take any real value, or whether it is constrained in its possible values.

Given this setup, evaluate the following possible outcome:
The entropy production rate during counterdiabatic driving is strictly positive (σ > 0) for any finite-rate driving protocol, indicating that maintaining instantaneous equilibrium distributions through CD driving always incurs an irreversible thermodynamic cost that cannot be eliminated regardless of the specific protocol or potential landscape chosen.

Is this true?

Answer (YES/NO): NO